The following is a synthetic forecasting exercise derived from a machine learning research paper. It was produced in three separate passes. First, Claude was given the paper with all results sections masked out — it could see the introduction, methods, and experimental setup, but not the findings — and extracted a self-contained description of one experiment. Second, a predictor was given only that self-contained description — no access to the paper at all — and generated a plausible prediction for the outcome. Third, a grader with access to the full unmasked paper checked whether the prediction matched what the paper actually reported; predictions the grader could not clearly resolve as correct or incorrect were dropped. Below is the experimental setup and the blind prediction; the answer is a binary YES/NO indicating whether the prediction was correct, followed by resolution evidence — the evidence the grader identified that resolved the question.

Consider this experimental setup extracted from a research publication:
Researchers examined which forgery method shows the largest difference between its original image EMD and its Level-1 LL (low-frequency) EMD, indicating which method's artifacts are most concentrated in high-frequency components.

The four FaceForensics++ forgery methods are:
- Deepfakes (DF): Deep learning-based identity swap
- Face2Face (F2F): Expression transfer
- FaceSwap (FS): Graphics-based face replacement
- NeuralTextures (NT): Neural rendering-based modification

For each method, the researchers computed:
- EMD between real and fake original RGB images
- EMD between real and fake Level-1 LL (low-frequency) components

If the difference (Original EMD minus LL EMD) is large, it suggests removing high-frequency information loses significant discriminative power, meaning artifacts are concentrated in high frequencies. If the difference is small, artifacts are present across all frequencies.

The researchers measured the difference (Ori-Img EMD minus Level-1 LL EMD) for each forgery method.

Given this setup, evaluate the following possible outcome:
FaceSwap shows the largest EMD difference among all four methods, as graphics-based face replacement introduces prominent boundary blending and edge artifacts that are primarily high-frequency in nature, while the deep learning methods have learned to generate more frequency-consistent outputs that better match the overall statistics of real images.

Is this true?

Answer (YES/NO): NO